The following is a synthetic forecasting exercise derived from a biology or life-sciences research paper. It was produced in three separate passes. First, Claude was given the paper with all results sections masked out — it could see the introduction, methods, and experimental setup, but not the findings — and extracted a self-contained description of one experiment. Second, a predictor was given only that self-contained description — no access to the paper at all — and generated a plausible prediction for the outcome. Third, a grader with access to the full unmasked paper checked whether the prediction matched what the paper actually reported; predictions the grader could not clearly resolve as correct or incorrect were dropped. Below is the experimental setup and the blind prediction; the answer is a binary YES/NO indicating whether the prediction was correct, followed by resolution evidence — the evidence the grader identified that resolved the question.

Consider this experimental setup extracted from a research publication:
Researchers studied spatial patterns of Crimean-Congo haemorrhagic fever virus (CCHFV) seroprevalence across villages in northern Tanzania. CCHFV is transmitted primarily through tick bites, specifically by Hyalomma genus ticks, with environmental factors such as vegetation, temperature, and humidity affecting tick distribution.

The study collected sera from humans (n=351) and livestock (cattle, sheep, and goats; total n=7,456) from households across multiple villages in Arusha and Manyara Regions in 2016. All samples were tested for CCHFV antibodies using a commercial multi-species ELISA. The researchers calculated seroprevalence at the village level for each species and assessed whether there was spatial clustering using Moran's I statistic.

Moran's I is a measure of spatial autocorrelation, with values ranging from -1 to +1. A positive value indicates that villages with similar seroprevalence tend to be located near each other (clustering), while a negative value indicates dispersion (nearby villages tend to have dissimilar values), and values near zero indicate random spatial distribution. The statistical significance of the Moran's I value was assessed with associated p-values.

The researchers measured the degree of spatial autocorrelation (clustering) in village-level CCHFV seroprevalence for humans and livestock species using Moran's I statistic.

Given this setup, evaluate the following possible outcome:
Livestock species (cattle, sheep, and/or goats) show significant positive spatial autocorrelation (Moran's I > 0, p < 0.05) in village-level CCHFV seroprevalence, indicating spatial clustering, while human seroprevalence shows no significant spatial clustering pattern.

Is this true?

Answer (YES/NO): NO